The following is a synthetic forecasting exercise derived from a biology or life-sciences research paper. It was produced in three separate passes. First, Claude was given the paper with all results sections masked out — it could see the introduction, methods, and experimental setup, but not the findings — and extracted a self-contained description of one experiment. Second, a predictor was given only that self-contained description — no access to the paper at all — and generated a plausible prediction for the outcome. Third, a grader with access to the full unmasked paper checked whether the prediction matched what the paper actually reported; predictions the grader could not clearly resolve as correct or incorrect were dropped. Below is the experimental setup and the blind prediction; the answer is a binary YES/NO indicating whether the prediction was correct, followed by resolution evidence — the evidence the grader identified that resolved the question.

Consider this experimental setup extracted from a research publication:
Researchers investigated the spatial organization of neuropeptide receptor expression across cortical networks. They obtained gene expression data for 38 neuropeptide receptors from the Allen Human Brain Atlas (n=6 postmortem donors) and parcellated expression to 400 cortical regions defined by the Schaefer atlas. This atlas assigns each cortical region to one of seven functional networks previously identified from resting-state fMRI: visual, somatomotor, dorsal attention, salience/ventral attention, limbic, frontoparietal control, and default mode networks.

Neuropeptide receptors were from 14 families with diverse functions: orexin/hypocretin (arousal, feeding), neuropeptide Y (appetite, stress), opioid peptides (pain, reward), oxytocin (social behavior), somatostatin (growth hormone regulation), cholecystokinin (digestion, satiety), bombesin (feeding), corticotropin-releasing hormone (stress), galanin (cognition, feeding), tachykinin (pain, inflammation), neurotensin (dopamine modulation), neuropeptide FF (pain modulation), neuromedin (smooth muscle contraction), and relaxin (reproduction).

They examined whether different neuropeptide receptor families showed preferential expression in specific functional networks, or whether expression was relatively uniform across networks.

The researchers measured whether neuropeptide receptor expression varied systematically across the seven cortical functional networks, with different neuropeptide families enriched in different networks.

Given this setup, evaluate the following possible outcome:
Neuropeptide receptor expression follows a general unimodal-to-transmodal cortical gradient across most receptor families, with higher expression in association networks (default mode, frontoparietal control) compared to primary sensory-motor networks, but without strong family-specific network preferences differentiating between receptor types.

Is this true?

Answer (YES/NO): NO